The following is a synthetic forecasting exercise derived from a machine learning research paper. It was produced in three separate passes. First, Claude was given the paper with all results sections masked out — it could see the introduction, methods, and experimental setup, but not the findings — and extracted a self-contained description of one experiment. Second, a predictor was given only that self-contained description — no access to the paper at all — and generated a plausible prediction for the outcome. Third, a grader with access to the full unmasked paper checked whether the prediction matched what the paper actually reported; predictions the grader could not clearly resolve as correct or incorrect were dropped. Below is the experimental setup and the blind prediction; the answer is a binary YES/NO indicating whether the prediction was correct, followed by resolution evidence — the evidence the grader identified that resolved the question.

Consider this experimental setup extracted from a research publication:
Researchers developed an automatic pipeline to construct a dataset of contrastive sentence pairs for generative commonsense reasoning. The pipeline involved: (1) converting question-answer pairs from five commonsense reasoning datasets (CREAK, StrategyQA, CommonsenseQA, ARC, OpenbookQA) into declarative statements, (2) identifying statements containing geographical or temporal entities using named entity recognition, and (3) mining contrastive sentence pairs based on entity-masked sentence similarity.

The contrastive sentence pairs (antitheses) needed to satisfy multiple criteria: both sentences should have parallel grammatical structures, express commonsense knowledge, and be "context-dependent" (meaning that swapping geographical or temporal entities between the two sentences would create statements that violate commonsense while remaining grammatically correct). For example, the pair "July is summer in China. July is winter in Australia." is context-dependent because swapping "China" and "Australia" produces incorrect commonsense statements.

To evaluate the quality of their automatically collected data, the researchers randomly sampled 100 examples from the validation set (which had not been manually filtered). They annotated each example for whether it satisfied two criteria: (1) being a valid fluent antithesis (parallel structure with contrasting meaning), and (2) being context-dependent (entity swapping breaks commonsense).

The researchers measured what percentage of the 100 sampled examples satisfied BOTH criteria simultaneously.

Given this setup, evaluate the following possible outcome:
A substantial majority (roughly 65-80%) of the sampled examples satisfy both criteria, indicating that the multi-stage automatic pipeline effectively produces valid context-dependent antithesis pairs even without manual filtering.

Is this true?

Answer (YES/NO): YES